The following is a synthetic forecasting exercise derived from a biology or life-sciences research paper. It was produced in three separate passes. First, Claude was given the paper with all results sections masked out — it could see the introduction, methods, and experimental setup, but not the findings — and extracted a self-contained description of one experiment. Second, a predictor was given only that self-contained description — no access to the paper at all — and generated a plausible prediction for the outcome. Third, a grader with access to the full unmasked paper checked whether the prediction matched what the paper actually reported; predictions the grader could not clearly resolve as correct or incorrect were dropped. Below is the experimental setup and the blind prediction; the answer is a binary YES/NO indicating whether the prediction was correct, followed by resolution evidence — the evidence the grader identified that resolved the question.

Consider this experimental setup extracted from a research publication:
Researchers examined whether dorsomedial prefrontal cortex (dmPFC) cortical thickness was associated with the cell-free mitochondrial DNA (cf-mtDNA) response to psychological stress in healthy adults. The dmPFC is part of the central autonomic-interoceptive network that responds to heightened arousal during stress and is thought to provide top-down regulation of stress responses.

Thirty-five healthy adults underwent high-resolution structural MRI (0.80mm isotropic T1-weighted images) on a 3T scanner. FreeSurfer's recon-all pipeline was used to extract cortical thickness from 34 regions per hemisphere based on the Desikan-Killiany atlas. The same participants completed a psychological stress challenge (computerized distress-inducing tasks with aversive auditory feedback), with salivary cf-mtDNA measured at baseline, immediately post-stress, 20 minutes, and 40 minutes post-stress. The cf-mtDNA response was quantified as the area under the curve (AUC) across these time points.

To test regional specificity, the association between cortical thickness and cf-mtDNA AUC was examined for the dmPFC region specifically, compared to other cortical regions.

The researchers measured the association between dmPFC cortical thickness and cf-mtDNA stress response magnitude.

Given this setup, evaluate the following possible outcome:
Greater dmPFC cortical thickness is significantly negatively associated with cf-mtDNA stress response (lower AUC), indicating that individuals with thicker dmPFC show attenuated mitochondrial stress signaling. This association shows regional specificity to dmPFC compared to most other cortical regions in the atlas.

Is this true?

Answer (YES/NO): YES